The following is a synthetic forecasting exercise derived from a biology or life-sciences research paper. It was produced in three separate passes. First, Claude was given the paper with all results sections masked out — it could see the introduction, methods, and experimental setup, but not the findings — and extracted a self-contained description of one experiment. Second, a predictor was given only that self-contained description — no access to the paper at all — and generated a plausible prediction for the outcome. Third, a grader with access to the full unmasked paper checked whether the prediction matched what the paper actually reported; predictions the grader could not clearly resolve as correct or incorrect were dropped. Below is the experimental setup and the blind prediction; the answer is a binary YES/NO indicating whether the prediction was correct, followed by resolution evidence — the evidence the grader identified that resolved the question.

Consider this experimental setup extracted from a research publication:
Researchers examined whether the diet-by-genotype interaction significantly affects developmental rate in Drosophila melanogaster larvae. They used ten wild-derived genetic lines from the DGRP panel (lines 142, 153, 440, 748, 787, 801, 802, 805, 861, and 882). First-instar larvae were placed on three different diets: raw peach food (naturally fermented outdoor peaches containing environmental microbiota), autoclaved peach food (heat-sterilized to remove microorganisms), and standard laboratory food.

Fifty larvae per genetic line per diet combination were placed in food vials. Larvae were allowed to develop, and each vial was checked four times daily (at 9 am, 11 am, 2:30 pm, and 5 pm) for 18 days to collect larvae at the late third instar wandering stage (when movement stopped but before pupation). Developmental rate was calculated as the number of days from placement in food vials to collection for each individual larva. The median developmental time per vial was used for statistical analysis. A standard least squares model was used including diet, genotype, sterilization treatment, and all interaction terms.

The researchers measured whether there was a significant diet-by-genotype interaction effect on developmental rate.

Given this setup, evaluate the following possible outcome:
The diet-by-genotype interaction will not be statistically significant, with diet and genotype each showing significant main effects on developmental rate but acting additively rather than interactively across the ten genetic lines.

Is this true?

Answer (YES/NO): YES